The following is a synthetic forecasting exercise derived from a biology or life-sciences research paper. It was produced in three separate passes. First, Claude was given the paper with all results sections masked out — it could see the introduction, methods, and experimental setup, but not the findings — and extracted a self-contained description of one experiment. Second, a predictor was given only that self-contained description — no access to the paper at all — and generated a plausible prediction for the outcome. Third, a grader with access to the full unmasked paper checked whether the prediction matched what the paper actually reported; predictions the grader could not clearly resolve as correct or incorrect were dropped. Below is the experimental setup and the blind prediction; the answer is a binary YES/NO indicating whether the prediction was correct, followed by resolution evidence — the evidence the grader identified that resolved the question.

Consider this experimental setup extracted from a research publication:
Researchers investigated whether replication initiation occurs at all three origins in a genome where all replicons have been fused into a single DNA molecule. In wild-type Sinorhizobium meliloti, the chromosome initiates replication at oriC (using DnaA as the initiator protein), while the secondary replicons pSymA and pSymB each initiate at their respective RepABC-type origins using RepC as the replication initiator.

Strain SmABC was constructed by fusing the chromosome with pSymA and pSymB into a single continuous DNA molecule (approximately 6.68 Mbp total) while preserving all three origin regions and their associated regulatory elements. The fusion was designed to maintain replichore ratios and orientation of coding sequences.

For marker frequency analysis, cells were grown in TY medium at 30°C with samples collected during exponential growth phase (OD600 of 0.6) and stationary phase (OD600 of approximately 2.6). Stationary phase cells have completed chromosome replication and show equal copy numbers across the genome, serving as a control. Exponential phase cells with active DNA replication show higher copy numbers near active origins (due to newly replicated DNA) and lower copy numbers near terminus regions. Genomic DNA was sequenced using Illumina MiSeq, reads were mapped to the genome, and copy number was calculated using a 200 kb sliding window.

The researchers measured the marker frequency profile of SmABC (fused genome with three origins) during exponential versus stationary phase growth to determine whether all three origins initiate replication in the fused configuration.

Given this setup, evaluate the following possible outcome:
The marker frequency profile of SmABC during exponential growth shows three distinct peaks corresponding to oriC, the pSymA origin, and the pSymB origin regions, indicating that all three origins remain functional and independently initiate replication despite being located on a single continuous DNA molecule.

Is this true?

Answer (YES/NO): YES